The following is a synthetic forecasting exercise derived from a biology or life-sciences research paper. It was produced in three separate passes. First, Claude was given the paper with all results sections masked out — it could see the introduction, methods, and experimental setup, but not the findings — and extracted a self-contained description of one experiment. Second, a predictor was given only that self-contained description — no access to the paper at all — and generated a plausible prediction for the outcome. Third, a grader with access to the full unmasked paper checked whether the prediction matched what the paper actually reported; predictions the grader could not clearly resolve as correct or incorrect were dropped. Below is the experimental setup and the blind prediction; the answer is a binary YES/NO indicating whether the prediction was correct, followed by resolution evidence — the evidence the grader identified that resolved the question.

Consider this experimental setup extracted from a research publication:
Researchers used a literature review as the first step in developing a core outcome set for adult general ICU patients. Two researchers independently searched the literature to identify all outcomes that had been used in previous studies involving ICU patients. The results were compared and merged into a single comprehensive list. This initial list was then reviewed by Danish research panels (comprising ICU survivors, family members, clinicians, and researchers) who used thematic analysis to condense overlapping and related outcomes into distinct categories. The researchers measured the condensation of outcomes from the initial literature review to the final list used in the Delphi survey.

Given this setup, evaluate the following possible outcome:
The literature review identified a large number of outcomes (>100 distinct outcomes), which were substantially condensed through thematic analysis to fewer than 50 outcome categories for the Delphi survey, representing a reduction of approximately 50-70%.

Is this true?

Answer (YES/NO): NO